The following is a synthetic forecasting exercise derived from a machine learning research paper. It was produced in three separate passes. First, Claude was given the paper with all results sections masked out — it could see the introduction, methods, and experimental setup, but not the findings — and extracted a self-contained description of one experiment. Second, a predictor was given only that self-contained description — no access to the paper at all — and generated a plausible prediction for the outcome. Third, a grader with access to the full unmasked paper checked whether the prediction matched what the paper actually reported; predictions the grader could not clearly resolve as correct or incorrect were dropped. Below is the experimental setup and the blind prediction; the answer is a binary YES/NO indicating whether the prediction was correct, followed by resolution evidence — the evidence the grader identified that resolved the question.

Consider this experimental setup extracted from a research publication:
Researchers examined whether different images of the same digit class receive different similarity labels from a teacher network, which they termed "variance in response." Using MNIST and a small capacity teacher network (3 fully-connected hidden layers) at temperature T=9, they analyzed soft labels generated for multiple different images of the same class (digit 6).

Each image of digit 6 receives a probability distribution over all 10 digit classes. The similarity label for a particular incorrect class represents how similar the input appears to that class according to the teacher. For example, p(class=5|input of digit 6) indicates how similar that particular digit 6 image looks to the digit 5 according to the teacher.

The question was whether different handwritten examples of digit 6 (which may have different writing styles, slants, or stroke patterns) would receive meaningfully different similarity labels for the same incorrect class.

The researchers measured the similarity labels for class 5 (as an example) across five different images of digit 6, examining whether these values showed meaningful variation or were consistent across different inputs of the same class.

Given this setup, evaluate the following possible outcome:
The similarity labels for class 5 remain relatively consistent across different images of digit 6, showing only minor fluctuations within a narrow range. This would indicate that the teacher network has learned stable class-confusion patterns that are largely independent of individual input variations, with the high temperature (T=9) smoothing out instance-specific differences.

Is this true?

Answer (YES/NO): NO